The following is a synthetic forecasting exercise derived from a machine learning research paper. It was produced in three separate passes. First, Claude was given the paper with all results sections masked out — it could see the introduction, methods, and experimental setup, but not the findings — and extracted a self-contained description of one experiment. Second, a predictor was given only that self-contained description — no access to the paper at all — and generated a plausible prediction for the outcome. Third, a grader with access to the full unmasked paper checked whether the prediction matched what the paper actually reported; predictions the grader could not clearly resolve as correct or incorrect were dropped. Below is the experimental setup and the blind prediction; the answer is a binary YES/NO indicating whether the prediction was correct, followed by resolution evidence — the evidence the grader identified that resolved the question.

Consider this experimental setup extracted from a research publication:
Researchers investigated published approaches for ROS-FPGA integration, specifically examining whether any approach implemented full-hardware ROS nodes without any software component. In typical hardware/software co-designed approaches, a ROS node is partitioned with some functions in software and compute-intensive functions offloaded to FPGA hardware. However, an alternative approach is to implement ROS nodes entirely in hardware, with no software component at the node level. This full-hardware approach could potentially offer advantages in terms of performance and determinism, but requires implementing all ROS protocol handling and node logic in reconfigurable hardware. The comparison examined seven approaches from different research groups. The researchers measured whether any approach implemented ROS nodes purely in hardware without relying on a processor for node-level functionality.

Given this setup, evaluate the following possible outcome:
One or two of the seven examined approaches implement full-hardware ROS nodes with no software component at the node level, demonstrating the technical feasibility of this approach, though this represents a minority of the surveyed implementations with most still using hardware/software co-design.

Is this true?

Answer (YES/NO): YES